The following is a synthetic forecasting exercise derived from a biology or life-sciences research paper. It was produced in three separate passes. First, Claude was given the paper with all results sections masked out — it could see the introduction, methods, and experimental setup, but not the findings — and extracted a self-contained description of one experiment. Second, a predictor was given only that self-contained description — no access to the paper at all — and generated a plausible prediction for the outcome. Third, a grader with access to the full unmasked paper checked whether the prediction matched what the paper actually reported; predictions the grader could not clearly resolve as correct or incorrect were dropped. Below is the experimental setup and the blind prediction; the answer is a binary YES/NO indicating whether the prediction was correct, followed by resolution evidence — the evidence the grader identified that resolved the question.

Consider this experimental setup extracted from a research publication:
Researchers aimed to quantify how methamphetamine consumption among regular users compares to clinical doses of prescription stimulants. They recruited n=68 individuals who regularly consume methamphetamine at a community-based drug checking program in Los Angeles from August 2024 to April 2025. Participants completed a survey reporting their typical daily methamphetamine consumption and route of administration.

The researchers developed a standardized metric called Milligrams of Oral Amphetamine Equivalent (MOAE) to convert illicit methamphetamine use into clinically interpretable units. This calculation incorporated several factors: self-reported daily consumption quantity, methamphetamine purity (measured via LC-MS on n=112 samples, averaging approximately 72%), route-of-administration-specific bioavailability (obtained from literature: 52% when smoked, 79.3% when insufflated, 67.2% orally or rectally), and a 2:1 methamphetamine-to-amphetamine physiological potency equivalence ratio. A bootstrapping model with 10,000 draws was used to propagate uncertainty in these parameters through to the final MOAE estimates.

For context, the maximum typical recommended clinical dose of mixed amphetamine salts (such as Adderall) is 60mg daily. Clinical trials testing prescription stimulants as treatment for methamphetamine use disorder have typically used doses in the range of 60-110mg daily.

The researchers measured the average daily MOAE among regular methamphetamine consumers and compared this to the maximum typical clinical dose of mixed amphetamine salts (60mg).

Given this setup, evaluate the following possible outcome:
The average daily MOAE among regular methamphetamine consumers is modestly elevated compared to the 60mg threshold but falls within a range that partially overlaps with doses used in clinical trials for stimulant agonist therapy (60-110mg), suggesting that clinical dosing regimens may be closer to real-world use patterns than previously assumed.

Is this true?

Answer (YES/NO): NO